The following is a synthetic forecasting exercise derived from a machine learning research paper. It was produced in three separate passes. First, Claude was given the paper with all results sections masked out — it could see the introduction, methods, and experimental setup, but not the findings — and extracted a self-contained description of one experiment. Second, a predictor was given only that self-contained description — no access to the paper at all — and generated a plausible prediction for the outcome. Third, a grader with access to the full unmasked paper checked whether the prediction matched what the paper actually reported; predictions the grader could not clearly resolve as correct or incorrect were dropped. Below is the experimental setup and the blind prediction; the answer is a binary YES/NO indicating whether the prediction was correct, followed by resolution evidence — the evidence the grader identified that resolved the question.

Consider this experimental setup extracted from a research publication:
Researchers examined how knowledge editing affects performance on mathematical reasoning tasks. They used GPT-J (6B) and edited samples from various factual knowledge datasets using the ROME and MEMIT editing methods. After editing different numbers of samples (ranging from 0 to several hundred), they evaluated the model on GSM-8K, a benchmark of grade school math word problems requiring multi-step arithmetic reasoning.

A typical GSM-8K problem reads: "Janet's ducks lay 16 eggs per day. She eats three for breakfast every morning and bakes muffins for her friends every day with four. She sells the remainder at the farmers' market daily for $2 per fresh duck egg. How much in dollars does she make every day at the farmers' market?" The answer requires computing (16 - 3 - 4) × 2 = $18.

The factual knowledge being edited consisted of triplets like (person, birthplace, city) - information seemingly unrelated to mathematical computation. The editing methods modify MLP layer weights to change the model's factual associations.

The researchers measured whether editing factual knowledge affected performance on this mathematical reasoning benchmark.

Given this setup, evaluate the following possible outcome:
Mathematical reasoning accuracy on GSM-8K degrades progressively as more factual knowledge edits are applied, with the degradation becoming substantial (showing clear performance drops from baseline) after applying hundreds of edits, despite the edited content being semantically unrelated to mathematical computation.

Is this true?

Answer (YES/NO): NO